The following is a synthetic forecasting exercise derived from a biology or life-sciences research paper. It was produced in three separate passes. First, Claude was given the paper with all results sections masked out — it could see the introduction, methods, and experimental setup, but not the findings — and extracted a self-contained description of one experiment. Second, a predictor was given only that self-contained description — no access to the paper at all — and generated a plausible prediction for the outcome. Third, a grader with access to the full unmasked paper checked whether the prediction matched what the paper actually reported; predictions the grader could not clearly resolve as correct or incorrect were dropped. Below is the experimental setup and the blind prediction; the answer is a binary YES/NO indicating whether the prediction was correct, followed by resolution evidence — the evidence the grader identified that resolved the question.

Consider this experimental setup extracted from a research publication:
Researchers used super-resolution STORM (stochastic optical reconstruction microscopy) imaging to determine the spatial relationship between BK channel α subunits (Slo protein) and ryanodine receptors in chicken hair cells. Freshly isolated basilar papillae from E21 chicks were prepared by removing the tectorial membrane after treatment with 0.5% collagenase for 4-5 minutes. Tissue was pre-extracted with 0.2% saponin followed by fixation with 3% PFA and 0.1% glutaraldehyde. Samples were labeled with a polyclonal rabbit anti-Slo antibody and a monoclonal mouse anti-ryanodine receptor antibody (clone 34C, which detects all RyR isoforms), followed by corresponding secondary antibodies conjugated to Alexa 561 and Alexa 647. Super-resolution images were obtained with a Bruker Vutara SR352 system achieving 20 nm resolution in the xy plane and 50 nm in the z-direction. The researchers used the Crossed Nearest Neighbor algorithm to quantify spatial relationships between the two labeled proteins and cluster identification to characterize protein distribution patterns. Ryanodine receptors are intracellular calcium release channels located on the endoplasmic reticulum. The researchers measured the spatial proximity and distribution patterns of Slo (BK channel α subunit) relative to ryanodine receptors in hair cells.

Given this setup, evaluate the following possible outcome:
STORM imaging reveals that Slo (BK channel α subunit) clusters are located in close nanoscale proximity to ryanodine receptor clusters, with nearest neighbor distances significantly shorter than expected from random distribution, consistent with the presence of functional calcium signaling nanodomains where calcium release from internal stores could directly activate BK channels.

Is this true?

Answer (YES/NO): YES